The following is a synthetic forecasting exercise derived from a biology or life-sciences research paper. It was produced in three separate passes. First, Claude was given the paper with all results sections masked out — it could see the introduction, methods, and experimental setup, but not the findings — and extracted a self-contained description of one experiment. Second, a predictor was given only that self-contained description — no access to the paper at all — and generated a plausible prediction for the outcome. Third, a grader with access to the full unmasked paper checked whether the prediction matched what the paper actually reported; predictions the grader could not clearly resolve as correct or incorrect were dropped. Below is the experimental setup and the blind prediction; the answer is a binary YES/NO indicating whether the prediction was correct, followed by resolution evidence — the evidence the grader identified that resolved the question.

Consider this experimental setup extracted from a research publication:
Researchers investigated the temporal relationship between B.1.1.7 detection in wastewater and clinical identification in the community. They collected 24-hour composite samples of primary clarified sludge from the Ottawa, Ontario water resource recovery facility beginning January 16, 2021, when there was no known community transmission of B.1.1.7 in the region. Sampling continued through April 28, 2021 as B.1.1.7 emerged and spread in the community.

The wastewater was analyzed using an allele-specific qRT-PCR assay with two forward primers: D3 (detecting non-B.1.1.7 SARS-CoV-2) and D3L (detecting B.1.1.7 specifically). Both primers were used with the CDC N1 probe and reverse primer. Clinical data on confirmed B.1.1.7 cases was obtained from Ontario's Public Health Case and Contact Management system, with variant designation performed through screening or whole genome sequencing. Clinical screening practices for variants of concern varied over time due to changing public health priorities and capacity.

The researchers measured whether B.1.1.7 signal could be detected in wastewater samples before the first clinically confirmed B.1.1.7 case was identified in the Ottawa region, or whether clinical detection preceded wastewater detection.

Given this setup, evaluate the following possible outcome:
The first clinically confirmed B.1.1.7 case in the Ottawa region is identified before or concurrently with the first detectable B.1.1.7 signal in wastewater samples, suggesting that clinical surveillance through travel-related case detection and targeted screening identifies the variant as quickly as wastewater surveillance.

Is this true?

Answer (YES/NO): YES